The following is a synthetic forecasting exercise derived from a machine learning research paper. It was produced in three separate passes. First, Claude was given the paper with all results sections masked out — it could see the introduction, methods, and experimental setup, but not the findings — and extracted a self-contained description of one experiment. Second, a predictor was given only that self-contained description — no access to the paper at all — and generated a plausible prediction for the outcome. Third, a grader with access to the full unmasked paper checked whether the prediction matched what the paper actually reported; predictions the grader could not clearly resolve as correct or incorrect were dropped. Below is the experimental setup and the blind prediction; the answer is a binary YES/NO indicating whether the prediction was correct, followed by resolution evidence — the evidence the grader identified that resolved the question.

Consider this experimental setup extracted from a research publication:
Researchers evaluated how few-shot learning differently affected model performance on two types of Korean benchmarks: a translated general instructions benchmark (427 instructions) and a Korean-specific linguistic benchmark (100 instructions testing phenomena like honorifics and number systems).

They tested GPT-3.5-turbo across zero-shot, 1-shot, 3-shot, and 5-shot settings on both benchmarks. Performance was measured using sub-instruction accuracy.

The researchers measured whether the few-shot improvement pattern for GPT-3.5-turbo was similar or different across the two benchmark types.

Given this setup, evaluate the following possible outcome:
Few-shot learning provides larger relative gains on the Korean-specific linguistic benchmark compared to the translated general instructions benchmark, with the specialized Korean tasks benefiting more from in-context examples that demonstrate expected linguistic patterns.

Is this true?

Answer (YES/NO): NO